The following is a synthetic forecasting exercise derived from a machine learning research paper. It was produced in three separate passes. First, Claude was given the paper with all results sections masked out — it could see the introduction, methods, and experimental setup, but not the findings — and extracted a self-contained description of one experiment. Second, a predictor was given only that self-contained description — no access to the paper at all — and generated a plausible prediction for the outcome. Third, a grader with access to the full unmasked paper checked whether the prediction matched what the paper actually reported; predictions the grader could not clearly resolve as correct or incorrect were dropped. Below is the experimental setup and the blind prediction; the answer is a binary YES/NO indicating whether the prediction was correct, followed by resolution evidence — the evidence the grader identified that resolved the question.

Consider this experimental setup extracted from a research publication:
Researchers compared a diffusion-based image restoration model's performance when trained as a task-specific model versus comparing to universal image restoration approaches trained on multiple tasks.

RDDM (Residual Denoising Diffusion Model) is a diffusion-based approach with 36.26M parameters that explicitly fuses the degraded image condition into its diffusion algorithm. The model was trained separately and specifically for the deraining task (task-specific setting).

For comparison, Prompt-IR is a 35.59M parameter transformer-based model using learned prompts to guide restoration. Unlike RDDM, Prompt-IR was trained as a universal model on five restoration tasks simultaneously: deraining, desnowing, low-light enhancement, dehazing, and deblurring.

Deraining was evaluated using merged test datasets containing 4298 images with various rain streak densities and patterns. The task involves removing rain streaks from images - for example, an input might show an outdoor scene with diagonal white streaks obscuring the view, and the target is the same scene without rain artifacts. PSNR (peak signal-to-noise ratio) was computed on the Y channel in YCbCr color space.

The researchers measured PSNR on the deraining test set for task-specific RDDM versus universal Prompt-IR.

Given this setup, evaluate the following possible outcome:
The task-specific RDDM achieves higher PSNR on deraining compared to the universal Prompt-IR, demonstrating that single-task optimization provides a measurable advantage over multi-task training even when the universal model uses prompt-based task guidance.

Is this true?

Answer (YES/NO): YES